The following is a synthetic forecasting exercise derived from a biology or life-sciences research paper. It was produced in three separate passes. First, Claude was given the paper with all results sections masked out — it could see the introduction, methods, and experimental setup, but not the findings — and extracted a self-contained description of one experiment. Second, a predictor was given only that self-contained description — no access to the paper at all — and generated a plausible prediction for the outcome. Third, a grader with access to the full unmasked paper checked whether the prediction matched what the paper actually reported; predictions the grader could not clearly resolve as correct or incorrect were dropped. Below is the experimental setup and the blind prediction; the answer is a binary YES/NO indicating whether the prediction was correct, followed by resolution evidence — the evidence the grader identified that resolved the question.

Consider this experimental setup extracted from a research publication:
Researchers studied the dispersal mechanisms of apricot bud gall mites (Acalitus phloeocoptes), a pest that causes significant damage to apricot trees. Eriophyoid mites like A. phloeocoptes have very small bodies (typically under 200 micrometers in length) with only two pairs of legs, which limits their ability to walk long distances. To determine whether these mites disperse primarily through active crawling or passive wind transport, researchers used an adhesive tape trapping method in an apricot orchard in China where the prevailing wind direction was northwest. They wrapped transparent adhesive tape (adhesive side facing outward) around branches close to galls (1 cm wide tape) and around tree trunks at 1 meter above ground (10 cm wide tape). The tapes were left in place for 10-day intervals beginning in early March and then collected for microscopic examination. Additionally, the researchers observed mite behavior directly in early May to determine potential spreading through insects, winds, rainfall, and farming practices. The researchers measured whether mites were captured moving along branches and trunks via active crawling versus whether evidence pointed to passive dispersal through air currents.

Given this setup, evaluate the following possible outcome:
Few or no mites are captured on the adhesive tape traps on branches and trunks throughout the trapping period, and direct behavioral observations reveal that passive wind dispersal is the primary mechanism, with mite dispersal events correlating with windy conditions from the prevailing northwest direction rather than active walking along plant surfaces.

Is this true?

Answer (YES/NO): NO